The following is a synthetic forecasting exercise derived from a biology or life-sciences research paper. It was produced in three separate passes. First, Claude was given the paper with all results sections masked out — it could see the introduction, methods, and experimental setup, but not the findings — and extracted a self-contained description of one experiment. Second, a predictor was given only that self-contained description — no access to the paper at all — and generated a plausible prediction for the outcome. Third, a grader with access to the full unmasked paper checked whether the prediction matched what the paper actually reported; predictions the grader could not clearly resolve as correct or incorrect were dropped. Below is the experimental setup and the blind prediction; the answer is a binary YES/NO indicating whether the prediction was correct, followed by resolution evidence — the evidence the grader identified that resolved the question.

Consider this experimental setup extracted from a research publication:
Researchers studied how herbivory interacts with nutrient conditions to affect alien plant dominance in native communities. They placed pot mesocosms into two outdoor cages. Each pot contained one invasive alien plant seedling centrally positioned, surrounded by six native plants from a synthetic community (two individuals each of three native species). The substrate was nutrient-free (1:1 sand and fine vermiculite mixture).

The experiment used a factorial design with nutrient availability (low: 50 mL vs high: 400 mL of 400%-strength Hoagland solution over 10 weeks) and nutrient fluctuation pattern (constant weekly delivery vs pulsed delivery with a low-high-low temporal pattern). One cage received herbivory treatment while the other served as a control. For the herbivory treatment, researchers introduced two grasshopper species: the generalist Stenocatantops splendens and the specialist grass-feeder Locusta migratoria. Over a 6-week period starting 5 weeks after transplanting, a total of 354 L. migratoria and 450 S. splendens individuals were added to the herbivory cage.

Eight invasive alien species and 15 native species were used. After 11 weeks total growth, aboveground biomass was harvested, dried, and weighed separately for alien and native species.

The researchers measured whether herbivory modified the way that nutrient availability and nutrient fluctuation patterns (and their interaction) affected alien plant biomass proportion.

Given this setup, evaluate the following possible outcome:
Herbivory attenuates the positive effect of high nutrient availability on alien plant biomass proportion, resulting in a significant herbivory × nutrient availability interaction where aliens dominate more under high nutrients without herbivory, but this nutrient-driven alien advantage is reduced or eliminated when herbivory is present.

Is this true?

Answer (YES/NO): NO